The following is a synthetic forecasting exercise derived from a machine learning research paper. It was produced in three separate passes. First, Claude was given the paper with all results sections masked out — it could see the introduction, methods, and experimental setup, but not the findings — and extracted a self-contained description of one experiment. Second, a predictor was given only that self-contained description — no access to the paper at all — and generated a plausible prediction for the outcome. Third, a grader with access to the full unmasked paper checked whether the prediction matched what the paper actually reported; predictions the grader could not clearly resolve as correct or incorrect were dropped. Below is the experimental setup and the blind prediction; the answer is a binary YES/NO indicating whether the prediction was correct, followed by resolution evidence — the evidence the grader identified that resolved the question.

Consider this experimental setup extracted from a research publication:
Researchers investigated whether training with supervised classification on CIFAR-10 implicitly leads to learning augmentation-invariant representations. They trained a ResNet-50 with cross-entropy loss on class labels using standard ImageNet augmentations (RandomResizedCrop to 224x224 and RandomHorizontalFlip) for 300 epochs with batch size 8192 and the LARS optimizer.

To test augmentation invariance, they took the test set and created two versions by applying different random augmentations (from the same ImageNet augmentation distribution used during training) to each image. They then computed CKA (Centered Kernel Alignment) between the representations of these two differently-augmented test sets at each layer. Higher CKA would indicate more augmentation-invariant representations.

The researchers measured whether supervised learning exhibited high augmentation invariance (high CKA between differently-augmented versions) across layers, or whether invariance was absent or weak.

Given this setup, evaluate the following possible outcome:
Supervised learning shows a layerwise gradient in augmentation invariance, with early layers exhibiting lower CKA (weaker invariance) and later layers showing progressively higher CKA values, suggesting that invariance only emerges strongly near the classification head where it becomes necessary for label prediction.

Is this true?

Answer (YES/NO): NO